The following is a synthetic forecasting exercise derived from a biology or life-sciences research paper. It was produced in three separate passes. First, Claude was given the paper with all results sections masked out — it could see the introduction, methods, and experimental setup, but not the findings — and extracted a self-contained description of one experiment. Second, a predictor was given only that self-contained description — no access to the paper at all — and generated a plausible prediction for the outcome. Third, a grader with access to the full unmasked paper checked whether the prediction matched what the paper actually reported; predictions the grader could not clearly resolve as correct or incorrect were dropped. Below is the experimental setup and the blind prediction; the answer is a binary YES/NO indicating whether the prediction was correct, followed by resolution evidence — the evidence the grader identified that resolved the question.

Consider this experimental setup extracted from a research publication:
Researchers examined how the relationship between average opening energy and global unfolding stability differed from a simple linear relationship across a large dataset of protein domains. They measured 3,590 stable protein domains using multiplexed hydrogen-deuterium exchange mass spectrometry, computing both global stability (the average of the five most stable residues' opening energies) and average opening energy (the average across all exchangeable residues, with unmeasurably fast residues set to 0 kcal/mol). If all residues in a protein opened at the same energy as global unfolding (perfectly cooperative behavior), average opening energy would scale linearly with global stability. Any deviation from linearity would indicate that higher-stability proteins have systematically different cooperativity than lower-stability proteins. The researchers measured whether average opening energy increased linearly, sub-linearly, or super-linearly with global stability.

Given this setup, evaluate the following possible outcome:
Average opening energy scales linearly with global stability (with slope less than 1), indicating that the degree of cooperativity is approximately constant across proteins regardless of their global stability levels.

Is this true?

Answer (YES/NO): NO